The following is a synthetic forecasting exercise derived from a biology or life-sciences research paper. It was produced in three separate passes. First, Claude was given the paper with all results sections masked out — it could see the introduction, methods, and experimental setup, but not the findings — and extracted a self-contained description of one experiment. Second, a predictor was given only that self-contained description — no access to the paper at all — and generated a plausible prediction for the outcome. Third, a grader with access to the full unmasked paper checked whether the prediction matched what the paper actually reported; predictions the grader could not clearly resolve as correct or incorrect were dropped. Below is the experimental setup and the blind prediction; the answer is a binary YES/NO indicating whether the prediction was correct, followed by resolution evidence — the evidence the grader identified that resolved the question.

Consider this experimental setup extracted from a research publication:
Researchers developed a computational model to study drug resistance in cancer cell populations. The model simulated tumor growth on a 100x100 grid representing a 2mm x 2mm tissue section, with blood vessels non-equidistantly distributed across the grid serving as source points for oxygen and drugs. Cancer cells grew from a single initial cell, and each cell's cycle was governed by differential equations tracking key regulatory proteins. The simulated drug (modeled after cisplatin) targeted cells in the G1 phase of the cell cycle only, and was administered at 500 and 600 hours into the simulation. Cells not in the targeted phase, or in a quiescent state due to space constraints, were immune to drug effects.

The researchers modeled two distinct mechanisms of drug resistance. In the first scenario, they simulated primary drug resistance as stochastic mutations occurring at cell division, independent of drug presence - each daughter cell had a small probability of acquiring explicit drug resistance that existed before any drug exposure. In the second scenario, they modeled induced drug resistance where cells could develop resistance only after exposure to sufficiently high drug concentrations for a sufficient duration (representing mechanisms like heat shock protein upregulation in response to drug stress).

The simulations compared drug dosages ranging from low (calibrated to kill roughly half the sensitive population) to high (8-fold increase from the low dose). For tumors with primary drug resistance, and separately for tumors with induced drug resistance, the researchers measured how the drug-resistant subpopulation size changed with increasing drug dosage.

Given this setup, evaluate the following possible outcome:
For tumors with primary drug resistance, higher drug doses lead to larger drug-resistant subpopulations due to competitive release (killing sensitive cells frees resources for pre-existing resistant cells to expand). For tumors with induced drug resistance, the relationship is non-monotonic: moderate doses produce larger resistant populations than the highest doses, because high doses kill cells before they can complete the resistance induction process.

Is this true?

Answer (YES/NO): NO